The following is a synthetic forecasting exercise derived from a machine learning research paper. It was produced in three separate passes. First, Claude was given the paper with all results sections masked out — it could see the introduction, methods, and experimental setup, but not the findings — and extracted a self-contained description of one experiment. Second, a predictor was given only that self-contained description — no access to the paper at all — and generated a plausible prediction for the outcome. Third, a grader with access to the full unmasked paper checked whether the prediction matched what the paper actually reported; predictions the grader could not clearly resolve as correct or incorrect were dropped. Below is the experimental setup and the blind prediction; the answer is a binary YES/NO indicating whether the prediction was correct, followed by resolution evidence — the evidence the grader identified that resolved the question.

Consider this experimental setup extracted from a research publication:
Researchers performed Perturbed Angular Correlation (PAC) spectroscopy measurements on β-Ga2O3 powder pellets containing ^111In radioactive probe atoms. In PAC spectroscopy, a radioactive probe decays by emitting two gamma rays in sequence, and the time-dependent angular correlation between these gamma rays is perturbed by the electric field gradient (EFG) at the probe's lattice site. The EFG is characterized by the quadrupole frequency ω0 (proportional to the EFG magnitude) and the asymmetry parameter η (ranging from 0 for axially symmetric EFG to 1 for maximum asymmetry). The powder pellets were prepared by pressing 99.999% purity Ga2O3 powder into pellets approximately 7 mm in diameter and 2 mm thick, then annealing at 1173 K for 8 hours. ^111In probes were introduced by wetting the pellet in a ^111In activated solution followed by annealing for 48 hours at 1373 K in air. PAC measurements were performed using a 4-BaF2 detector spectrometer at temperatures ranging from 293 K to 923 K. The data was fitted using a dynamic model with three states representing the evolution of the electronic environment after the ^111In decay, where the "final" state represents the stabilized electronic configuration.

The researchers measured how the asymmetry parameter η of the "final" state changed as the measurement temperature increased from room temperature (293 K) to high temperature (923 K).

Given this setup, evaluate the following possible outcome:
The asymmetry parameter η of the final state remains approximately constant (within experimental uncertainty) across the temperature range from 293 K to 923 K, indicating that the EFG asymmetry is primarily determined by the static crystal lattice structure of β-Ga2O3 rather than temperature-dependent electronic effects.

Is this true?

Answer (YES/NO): NO